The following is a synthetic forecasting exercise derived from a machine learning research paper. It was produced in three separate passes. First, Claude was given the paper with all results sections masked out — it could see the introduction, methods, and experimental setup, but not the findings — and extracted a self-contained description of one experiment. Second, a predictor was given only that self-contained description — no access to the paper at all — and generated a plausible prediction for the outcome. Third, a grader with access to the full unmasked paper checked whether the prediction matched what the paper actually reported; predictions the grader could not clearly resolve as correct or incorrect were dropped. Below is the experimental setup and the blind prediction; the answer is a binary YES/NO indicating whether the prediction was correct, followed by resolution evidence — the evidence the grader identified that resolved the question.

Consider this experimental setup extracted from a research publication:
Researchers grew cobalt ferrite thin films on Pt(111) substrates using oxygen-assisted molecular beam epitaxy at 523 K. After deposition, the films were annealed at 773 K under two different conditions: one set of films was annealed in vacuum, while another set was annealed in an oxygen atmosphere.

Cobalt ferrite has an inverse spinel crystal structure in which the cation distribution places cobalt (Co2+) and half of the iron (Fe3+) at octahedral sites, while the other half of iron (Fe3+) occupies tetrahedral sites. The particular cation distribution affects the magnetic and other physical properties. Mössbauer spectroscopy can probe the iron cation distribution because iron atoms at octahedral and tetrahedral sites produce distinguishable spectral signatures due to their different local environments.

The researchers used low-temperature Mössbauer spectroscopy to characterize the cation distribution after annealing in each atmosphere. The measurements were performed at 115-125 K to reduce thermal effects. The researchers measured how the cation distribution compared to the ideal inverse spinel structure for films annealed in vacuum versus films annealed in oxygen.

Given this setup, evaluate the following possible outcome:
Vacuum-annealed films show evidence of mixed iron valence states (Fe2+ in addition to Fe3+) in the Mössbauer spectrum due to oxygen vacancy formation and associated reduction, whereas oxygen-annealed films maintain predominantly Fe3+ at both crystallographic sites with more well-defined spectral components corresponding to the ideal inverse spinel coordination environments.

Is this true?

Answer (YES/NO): NO